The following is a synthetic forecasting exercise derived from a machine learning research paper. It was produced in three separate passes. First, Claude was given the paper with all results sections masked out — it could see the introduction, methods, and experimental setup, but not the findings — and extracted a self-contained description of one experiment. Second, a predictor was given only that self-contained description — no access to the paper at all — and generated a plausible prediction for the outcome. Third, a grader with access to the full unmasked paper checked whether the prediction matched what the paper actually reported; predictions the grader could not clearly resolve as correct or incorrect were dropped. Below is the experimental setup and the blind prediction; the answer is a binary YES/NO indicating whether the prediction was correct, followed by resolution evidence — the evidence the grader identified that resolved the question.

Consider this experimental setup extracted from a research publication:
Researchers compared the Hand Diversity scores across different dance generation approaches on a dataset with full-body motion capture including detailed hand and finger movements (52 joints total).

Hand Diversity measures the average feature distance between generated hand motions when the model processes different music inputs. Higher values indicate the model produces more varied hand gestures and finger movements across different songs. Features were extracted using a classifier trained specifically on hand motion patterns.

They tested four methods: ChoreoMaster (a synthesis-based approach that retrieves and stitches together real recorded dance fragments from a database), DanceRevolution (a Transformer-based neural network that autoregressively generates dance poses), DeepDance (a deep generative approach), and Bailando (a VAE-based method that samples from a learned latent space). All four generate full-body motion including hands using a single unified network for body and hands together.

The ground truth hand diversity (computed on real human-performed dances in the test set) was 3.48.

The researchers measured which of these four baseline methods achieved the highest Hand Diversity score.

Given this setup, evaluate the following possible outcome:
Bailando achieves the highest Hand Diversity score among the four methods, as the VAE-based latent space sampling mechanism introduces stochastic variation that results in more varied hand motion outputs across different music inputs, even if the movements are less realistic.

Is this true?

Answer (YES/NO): NO